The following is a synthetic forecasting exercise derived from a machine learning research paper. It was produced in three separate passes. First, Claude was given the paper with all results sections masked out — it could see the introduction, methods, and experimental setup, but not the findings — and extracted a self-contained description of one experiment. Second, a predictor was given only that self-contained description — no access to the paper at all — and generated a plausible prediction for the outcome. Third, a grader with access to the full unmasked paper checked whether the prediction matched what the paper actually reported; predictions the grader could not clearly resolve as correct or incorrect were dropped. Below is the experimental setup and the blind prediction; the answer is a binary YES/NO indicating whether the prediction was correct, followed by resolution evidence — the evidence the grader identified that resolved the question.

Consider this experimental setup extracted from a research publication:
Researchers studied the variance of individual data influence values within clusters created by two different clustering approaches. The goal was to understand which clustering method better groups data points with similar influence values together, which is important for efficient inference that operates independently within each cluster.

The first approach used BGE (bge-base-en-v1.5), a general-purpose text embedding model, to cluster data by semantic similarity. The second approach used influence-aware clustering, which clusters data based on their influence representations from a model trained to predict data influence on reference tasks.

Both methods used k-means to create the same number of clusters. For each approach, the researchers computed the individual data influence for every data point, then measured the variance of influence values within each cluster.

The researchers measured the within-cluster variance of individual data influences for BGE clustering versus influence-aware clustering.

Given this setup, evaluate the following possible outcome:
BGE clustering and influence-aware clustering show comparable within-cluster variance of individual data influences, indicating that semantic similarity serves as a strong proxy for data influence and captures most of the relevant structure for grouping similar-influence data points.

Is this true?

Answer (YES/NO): NO